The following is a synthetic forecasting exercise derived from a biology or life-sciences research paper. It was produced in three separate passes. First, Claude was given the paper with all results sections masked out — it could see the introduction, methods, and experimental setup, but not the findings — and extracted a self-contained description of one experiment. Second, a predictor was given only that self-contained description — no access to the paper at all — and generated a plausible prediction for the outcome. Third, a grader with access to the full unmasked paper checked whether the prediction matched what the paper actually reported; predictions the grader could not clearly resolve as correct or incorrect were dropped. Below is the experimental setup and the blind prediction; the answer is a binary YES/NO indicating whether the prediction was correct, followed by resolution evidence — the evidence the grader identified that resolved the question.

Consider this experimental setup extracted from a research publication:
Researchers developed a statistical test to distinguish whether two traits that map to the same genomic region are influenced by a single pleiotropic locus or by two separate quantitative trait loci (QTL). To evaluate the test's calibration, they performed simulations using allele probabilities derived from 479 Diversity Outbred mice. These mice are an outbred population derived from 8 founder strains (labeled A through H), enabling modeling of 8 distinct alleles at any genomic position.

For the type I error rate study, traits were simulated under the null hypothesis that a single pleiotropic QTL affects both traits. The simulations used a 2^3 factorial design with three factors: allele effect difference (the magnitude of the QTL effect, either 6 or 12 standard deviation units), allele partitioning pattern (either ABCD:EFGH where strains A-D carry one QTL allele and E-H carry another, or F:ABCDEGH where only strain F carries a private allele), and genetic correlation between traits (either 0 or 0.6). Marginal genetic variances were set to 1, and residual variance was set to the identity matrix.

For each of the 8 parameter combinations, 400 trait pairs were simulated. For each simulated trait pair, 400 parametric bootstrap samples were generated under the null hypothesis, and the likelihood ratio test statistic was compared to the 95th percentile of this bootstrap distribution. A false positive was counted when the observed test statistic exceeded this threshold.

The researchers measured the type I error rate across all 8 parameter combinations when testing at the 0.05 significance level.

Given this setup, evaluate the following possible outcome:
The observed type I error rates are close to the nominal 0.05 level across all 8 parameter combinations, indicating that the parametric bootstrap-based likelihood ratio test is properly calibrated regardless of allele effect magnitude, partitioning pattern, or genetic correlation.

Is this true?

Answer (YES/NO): NO